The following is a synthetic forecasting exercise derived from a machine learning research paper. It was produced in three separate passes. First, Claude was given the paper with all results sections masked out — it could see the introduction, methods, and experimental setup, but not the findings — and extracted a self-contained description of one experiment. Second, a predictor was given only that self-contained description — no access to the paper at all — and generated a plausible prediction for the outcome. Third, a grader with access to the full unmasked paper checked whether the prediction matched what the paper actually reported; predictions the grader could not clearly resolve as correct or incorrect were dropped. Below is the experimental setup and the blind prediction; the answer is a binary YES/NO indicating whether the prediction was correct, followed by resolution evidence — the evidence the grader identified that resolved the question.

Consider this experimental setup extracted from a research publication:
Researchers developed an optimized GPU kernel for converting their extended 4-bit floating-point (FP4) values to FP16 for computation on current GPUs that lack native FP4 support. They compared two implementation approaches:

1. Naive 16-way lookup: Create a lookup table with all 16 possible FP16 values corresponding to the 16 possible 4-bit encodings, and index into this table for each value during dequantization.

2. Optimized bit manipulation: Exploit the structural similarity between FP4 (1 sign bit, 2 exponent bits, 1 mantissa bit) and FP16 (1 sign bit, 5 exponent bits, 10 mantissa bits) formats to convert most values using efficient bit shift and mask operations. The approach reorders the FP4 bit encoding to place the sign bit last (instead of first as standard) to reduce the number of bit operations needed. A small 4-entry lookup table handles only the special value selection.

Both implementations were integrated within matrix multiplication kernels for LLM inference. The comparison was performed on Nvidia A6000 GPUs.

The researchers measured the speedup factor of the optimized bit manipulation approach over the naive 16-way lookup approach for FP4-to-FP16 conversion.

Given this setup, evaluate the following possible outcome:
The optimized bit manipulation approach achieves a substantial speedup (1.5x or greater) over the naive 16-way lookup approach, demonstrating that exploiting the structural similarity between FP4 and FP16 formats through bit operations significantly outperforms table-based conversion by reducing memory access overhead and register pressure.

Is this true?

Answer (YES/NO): YES